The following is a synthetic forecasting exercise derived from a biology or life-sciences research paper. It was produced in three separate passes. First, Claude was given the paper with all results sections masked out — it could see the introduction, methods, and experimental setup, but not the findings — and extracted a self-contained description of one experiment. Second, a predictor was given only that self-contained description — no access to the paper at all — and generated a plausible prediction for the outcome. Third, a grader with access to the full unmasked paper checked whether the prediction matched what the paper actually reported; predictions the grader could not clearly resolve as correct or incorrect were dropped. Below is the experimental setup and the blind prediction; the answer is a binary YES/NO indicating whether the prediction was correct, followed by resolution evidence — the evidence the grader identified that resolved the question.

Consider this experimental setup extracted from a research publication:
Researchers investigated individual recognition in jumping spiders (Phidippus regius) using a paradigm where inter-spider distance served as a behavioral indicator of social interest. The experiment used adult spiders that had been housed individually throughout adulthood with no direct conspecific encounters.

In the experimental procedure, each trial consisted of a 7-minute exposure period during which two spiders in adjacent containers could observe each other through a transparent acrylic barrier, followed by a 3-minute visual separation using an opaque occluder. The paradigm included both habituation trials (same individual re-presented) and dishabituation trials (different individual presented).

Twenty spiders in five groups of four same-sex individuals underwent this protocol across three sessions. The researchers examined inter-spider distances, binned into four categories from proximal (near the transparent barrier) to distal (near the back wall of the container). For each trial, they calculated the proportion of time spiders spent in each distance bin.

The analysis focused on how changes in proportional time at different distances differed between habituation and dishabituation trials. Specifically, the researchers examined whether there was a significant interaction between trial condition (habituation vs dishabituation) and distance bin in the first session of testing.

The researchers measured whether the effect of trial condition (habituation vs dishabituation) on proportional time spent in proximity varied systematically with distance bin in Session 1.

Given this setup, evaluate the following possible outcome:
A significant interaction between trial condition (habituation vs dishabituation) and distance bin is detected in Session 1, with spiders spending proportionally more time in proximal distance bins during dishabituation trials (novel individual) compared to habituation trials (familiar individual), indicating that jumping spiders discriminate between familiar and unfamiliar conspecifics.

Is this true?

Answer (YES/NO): YES